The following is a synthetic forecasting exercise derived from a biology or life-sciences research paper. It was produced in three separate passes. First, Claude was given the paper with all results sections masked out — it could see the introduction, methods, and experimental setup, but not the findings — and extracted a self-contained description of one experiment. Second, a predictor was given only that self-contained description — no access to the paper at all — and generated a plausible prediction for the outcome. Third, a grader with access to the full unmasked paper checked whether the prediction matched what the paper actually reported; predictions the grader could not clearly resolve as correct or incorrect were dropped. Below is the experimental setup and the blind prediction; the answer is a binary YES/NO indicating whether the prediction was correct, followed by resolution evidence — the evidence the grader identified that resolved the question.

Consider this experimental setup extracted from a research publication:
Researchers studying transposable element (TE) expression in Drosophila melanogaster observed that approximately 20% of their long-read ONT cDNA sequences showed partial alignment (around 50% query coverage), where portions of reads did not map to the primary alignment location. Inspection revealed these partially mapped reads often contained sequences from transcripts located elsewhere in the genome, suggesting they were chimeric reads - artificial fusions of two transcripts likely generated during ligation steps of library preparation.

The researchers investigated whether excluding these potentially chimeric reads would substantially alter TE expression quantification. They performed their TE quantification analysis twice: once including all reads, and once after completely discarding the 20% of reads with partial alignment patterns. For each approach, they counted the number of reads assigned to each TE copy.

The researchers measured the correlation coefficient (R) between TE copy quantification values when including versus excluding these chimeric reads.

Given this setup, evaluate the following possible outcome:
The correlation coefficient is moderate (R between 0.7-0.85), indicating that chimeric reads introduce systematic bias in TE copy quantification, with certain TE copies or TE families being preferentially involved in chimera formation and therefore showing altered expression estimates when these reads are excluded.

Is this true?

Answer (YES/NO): NO